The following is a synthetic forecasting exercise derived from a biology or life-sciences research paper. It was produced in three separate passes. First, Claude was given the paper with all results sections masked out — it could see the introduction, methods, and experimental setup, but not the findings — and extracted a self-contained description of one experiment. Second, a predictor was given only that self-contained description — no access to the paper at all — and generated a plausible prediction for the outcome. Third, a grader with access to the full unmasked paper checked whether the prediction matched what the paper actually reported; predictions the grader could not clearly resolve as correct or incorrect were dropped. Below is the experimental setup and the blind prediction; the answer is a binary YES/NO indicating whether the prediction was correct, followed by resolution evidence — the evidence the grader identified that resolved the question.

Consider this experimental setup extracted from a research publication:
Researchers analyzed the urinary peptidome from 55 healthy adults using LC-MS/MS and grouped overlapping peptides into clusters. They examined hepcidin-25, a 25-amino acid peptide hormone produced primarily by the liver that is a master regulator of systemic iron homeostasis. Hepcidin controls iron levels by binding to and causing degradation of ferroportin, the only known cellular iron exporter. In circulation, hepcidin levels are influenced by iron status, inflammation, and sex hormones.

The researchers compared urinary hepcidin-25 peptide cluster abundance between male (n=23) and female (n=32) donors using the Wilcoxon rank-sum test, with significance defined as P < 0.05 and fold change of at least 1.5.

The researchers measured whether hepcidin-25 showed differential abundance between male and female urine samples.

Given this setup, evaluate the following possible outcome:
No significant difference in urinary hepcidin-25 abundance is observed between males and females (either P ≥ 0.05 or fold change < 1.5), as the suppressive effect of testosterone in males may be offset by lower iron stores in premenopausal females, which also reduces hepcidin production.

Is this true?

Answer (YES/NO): NO